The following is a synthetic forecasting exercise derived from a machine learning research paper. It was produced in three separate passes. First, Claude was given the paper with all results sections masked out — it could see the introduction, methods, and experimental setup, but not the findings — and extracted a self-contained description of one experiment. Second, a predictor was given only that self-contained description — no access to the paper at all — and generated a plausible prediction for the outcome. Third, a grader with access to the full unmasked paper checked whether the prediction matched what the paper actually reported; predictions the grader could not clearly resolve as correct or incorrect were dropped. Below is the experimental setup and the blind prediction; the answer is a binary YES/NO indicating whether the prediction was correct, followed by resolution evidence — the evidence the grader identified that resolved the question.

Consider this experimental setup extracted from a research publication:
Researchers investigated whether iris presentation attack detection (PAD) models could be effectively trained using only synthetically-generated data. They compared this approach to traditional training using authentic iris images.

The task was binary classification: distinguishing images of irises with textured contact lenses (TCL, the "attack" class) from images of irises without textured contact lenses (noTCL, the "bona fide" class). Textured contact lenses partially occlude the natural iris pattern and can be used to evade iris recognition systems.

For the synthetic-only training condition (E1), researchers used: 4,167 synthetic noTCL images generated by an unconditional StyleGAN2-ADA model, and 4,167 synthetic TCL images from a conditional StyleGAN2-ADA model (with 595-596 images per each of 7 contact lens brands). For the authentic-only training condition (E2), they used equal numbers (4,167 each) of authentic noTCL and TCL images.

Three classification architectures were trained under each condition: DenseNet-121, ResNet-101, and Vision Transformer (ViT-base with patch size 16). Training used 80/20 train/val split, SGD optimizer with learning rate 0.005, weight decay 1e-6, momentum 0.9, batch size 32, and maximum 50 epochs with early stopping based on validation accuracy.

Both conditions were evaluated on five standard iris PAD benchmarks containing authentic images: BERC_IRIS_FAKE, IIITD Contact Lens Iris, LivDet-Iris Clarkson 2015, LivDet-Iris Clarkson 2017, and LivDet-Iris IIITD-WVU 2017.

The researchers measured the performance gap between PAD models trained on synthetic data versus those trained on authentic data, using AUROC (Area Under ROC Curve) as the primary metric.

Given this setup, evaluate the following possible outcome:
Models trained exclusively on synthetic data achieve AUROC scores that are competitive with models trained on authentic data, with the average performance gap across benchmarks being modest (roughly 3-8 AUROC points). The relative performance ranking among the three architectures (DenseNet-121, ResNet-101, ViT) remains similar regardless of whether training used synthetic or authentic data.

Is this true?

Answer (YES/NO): YES